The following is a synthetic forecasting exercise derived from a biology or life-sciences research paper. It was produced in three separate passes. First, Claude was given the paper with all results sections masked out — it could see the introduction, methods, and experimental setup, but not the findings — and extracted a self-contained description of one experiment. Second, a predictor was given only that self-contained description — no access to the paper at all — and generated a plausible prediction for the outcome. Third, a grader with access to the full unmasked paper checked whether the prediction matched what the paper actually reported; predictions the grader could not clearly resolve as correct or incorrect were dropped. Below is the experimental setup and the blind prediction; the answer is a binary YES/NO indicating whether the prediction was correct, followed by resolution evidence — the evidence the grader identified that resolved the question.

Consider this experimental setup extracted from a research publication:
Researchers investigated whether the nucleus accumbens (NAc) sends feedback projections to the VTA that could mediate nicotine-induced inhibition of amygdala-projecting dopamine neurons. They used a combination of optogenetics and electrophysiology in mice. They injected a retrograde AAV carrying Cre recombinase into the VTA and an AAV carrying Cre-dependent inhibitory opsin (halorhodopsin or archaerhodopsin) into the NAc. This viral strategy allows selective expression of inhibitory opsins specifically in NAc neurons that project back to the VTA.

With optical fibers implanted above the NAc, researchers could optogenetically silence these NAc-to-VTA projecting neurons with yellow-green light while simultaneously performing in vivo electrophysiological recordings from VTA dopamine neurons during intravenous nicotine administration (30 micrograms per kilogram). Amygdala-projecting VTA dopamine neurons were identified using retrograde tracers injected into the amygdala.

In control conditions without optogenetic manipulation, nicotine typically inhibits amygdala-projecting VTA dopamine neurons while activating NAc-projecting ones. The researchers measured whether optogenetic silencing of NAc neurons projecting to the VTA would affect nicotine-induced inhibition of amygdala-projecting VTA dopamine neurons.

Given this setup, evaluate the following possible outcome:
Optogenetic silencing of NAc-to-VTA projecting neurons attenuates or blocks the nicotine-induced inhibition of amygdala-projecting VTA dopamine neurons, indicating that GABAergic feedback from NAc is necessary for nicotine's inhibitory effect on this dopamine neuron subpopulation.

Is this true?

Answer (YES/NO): YES